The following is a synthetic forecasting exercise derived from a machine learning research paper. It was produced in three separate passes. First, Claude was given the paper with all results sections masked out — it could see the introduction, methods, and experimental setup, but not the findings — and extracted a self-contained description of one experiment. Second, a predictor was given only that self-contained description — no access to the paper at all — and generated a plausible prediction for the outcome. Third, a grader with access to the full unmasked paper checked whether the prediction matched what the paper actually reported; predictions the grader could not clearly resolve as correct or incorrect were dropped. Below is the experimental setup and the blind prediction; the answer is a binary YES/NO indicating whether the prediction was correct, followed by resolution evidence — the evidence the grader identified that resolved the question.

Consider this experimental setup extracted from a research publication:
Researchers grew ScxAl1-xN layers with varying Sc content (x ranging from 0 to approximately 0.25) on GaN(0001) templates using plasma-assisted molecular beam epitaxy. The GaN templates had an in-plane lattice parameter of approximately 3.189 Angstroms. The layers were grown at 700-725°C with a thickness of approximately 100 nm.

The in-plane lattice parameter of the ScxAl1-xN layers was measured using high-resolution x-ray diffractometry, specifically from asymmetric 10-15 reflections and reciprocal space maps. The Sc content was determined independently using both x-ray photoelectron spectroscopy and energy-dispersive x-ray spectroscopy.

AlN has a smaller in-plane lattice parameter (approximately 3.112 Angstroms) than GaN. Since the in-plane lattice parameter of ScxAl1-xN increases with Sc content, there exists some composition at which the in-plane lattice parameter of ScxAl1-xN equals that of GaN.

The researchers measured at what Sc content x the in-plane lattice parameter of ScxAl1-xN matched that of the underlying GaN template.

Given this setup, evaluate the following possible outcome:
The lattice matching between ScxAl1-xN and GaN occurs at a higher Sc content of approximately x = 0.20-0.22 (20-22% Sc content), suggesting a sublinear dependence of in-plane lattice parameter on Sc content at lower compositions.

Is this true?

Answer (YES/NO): NO